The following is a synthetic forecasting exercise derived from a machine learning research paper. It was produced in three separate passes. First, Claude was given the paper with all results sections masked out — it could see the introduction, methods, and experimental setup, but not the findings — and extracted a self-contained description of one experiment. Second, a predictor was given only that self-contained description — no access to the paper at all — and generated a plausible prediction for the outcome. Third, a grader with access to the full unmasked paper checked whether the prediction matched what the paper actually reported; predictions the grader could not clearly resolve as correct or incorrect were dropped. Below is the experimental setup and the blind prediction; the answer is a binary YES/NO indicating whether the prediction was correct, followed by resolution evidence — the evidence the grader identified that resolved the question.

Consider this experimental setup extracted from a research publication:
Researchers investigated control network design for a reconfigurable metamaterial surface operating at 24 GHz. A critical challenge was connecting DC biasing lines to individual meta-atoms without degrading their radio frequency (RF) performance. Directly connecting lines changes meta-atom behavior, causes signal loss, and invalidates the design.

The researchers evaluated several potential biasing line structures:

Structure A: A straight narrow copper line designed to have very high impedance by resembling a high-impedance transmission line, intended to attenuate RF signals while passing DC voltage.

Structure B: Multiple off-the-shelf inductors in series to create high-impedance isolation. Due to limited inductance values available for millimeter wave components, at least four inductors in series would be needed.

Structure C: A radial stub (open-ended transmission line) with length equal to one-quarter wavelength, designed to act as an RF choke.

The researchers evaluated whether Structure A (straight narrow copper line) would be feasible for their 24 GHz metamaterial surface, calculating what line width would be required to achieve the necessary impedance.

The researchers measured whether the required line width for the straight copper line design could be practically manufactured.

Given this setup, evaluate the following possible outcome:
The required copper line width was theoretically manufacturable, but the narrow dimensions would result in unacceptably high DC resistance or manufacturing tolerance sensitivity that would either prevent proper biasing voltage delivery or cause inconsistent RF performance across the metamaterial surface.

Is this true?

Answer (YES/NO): NO